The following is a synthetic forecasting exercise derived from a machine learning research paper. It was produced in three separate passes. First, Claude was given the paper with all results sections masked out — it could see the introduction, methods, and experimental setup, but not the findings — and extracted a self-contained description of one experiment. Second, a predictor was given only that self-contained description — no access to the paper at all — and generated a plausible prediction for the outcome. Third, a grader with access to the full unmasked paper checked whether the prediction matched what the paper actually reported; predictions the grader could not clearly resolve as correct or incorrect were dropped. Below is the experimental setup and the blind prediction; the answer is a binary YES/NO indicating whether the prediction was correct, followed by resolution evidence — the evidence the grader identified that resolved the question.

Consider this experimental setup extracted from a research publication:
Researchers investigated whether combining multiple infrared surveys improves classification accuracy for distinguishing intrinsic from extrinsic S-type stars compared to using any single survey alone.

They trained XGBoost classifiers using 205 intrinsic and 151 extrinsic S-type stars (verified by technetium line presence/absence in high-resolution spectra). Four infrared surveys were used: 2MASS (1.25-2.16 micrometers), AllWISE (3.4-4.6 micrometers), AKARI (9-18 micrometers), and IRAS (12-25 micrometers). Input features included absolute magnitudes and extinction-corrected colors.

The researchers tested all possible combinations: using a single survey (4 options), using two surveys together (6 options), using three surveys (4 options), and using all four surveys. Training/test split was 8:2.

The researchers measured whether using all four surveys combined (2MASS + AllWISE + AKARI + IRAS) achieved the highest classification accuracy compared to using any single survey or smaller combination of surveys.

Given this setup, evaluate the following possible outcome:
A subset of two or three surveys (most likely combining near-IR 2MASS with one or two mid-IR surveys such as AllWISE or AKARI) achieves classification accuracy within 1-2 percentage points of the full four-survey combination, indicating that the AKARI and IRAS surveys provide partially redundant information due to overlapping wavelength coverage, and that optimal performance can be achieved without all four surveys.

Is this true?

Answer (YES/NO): NO